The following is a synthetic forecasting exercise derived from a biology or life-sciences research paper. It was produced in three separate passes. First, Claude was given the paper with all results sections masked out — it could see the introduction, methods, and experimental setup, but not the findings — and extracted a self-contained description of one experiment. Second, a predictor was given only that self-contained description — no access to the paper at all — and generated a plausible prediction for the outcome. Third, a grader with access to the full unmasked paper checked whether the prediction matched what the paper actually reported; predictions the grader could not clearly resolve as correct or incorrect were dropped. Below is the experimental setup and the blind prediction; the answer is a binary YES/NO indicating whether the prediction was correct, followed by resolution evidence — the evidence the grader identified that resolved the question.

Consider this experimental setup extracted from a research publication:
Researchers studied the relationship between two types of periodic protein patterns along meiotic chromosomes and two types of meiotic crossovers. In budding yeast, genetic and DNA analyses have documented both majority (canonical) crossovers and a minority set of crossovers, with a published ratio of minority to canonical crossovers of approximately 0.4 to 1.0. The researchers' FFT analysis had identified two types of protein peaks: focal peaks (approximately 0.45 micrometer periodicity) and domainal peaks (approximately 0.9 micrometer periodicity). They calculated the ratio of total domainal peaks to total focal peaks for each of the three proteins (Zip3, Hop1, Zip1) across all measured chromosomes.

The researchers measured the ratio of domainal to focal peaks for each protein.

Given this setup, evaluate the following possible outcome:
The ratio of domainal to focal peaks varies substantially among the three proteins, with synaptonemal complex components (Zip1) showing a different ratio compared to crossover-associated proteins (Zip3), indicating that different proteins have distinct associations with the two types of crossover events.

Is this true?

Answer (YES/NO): NO